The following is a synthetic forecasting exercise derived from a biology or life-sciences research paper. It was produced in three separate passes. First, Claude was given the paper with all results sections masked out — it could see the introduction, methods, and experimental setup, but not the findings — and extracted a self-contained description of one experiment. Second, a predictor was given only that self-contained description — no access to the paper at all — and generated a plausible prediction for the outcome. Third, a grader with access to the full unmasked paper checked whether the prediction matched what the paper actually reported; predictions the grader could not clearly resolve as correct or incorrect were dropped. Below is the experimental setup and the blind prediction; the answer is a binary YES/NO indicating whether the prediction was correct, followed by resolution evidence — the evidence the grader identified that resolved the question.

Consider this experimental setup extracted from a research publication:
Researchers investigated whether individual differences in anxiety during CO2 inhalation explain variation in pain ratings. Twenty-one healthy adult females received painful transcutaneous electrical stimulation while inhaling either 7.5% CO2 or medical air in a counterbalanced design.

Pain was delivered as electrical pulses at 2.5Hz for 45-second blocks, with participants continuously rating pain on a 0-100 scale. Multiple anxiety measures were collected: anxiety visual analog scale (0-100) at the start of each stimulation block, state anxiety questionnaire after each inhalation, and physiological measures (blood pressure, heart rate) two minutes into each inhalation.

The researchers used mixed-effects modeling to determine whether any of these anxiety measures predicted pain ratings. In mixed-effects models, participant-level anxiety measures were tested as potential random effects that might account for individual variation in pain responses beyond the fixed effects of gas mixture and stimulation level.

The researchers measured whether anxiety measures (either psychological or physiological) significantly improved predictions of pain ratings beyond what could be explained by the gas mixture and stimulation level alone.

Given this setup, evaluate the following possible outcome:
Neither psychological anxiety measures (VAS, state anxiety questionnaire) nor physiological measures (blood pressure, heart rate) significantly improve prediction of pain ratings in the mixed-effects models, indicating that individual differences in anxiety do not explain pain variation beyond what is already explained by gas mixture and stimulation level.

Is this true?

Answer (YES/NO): NO